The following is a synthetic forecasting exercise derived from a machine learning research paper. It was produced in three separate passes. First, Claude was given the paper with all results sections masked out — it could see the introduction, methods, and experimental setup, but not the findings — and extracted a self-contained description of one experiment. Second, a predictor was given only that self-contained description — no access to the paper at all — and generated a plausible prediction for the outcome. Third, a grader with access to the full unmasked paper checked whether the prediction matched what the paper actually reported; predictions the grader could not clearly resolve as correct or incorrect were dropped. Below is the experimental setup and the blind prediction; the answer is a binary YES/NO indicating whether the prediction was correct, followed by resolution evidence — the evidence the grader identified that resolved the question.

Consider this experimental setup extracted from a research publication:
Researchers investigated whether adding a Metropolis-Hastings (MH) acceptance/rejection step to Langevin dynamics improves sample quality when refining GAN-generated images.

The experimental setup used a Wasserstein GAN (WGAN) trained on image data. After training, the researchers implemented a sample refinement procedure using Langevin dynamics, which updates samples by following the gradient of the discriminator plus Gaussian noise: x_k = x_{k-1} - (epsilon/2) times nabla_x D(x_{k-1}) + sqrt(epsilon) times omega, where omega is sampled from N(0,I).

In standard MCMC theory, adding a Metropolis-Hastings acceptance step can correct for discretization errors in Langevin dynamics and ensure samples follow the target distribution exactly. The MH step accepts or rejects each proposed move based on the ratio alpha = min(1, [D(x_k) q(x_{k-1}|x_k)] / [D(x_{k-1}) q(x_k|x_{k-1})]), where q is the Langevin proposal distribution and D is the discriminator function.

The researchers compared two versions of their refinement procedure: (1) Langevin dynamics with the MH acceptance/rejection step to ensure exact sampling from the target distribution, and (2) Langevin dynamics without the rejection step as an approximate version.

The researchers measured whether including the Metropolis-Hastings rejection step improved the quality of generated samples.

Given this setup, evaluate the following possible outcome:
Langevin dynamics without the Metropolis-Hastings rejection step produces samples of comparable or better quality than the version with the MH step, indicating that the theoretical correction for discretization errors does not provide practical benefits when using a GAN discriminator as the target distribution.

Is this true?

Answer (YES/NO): YES